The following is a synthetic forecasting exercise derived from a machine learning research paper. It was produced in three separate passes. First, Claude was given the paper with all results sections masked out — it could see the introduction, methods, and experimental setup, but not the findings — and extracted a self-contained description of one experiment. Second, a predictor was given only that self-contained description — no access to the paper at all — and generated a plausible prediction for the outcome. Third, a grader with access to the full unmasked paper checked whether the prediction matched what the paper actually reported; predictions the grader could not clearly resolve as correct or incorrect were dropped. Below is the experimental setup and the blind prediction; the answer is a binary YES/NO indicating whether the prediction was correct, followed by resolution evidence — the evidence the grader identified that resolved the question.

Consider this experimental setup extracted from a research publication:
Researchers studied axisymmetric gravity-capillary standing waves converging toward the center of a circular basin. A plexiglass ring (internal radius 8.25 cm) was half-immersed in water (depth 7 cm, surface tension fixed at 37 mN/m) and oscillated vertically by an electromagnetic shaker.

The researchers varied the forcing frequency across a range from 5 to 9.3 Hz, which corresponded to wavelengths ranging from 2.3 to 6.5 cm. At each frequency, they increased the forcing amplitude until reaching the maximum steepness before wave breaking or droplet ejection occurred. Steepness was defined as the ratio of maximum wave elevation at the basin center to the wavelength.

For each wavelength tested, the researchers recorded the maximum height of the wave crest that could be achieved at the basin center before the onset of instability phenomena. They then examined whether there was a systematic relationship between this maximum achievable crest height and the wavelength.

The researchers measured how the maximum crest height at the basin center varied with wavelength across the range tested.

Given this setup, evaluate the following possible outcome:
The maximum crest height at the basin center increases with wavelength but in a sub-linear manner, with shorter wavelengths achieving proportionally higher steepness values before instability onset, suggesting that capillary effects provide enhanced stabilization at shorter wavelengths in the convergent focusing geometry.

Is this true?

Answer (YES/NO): NO